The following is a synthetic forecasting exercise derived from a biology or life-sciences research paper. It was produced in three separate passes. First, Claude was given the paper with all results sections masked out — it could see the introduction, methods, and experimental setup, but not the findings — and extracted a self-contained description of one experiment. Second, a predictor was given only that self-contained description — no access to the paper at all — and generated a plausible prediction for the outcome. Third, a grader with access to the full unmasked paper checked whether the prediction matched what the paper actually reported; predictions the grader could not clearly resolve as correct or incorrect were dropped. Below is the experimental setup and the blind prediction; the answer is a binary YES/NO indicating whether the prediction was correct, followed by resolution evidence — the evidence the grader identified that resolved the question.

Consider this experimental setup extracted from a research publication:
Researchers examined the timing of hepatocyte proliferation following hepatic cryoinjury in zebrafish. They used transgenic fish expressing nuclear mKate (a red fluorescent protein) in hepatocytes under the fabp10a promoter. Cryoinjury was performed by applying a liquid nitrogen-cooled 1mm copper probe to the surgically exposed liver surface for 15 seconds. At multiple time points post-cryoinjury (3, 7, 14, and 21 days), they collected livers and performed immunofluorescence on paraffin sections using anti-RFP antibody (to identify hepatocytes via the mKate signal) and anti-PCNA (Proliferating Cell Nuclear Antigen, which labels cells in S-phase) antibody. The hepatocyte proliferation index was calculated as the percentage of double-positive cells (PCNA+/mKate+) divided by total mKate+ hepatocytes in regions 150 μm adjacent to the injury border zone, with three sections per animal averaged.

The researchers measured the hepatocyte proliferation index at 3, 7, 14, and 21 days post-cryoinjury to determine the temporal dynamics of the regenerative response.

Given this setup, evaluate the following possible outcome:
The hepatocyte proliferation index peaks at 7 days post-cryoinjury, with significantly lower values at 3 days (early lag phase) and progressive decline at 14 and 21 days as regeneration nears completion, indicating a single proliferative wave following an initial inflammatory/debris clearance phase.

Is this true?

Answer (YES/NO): NO